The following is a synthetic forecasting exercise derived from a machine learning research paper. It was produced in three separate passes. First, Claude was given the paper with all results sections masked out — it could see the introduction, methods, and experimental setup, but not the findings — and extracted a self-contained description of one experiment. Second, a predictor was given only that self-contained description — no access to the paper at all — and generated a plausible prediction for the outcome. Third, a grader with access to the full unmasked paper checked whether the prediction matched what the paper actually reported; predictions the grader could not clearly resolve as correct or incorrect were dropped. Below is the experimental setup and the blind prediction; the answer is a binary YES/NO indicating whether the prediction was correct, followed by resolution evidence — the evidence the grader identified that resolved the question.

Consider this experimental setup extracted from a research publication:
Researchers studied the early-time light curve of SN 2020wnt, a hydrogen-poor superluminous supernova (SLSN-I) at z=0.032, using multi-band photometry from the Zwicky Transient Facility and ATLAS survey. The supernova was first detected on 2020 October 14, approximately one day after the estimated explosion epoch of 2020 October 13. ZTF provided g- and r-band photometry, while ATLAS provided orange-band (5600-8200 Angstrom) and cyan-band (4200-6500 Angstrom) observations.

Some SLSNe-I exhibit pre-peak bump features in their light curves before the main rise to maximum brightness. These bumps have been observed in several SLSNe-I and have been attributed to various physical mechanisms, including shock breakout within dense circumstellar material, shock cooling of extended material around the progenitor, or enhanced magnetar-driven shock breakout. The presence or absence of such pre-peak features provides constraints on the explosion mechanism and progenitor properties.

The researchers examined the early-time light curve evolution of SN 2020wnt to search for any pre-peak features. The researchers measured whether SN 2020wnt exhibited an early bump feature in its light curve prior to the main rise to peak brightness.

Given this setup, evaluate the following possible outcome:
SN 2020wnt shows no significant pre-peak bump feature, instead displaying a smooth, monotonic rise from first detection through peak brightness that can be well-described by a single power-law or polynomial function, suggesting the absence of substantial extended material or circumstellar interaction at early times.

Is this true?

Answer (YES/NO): NO